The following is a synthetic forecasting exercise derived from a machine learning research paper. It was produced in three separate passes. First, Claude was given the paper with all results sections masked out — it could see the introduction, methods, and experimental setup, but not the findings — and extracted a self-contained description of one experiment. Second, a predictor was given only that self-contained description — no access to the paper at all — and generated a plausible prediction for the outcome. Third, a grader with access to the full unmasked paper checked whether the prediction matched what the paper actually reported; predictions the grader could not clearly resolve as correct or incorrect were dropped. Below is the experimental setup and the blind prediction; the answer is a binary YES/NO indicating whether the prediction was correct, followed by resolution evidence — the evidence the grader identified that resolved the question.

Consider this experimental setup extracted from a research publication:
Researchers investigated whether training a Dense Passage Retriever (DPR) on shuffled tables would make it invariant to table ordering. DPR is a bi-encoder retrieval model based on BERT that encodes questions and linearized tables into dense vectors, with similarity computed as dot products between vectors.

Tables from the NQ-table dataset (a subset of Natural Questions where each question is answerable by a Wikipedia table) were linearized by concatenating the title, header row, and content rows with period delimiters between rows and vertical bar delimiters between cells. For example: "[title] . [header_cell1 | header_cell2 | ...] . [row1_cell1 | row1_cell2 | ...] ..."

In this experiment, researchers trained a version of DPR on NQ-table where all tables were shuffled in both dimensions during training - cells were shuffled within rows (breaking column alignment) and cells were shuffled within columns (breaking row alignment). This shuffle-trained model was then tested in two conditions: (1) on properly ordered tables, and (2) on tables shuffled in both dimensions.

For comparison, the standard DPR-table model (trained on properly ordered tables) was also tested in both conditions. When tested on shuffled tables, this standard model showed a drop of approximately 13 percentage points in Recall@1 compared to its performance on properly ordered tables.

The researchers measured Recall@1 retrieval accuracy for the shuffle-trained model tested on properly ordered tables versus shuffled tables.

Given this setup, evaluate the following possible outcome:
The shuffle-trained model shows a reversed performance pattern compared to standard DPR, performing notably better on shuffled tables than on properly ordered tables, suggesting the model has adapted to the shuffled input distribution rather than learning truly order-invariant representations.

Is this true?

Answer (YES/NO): NO